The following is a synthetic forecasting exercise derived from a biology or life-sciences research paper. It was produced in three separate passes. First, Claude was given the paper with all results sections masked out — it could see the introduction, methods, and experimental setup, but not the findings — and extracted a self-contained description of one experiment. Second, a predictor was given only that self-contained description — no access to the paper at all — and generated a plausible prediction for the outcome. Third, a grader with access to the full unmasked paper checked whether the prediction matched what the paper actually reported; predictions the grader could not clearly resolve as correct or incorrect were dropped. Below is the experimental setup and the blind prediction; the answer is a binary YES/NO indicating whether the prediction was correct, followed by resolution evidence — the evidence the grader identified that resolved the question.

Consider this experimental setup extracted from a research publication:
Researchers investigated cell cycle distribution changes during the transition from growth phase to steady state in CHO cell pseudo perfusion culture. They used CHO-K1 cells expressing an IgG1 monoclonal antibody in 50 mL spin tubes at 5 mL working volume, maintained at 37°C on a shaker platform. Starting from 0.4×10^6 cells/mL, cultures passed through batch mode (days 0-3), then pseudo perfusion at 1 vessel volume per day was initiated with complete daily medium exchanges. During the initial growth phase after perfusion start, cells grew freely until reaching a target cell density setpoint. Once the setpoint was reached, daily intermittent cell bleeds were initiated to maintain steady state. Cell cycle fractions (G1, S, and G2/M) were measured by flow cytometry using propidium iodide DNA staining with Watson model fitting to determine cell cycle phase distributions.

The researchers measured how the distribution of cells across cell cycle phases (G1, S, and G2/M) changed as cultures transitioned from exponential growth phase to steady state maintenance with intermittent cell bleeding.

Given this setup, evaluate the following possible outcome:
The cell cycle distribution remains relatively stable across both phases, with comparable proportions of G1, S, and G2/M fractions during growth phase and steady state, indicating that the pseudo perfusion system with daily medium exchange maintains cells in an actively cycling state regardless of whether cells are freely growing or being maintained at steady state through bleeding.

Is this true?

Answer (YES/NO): NO